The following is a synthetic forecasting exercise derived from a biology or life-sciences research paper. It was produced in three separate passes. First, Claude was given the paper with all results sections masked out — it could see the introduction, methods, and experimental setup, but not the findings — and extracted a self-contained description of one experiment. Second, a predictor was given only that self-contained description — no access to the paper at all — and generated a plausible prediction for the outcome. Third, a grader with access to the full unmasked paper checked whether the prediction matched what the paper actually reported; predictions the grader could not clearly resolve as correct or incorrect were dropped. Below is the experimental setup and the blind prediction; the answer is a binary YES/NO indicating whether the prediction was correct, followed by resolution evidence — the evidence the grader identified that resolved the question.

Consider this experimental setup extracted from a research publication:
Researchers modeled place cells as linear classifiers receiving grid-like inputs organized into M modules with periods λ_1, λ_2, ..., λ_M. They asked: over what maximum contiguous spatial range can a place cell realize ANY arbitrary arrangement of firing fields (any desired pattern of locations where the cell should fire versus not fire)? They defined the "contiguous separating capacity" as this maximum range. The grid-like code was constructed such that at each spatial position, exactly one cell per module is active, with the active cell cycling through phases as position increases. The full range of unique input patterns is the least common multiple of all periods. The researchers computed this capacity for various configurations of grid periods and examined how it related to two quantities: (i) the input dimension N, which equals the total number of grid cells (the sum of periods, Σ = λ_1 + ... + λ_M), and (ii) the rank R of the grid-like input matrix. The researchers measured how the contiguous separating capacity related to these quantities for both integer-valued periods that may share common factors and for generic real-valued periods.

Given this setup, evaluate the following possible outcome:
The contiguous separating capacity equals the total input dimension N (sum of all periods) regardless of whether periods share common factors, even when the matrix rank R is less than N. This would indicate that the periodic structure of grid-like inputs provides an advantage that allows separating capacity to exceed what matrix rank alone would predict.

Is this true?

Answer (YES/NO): NO